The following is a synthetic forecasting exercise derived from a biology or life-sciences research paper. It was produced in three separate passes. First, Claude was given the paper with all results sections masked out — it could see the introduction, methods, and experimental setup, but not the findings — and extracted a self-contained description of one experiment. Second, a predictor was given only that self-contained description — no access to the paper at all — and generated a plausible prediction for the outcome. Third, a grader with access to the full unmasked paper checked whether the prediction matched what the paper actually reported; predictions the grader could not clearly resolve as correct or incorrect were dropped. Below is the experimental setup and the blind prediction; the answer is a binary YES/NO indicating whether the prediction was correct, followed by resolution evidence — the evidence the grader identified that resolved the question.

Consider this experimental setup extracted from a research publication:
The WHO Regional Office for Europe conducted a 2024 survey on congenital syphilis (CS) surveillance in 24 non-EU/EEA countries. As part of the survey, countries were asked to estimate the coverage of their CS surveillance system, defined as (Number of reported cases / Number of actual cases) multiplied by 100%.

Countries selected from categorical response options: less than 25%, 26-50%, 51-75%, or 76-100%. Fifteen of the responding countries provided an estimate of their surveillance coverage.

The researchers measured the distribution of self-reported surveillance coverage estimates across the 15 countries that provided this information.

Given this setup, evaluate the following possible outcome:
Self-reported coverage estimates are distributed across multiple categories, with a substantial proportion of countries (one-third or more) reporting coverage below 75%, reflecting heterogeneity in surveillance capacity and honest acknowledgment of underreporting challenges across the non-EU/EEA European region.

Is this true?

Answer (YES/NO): NO